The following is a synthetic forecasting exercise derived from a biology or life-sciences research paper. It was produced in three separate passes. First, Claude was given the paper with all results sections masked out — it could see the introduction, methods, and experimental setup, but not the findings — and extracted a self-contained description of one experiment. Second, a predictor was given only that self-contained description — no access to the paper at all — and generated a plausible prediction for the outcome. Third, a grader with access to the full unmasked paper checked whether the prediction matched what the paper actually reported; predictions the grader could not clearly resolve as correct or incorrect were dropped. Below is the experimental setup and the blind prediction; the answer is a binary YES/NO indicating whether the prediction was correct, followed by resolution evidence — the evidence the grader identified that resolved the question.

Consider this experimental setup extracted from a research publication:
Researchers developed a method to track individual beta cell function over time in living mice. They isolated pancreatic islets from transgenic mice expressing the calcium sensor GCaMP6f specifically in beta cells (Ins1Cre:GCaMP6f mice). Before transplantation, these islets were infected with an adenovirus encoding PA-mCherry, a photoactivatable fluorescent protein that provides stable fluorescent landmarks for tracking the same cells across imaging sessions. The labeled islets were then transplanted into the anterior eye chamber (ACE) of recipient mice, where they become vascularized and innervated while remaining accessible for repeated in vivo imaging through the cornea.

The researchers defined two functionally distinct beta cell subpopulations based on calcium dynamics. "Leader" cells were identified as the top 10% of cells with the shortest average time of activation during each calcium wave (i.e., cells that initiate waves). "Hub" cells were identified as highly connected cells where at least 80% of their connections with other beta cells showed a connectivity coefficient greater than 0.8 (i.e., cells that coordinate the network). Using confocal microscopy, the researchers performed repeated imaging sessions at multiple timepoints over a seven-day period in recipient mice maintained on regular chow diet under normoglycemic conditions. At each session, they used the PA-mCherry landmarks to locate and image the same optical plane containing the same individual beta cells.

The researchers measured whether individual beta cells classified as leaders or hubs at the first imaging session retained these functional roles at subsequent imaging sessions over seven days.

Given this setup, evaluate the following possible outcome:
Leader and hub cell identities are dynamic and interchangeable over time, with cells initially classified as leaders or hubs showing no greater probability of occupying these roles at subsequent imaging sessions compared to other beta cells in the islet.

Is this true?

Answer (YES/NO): NO